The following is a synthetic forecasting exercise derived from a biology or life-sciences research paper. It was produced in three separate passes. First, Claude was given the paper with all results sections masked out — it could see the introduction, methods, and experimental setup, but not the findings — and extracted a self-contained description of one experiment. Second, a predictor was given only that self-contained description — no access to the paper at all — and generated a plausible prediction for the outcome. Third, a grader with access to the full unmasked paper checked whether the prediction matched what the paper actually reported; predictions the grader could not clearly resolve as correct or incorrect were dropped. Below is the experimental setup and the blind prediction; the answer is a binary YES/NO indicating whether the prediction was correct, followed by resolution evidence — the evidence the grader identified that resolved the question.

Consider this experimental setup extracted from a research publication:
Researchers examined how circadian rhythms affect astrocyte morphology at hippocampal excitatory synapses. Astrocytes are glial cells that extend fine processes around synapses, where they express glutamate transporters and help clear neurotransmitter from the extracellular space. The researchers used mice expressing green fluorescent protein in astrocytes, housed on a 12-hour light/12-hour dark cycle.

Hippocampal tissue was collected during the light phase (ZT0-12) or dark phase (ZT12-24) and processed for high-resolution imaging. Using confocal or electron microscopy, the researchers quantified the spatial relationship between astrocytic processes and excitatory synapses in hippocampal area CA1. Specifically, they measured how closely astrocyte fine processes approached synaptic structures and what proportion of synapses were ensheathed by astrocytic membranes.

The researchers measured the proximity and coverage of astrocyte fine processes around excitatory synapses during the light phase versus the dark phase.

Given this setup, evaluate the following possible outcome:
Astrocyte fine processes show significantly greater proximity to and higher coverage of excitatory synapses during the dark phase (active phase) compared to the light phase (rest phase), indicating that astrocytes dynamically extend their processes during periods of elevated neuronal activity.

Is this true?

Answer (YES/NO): NO